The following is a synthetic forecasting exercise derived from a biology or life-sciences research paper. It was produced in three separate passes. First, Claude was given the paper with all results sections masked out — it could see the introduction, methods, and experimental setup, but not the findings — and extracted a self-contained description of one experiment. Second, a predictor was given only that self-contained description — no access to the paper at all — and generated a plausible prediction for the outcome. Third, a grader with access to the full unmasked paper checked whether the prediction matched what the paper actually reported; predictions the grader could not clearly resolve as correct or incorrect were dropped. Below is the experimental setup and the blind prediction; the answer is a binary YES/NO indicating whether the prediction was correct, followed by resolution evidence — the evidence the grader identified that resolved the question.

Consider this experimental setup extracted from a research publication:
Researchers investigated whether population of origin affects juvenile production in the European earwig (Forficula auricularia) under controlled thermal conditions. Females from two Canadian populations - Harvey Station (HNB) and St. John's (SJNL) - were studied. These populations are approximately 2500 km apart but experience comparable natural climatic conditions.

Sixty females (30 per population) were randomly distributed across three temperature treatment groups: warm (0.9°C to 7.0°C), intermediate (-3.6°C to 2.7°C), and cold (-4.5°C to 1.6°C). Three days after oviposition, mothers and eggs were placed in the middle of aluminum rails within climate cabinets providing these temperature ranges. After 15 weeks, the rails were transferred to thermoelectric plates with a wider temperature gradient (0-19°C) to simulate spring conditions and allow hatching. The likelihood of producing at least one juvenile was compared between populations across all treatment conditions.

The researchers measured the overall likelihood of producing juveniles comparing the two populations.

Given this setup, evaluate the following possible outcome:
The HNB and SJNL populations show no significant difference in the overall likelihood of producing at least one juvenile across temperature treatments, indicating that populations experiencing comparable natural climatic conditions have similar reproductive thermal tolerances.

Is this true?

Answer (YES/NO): NO